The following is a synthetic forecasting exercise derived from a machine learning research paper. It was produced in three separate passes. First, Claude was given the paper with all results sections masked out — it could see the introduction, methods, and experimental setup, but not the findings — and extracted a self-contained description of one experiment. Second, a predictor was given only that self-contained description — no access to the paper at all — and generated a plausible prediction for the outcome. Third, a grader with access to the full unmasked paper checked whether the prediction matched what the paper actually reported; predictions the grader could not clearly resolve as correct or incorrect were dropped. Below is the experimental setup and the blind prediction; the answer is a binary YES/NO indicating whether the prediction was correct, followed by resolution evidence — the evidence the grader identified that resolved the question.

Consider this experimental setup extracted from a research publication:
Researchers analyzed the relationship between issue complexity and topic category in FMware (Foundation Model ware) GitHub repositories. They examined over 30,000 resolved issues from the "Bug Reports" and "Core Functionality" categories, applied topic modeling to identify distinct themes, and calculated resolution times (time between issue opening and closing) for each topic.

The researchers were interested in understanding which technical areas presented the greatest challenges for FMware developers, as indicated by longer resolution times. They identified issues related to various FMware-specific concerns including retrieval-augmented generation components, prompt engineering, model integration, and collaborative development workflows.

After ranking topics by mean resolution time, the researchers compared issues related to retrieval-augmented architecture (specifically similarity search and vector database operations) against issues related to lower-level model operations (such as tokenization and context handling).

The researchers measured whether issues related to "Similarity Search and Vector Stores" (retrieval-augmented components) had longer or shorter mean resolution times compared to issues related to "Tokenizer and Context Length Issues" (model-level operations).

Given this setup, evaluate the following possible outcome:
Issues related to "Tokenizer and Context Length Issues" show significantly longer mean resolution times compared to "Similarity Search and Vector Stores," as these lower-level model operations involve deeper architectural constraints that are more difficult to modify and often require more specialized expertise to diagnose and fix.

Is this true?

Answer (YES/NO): NO